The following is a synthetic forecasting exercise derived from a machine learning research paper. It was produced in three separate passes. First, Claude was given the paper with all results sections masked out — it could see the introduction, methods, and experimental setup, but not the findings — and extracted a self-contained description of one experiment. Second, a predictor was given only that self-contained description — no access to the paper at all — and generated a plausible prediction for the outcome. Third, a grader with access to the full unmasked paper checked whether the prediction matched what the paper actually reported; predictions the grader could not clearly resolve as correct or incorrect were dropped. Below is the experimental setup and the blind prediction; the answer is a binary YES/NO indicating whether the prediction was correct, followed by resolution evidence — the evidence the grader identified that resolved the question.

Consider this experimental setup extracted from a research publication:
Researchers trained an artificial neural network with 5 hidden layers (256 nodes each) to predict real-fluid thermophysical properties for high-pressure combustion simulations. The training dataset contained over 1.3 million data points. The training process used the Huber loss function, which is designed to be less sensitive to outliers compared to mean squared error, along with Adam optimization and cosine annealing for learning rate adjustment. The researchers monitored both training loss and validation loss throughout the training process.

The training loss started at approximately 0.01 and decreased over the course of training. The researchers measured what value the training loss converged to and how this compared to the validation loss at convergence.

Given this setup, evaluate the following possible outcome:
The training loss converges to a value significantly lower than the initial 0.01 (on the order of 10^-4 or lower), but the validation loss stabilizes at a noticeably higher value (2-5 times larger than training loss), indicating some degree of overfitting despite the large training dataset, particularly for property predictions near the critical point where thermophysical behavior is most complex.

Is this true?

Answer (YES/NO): NO